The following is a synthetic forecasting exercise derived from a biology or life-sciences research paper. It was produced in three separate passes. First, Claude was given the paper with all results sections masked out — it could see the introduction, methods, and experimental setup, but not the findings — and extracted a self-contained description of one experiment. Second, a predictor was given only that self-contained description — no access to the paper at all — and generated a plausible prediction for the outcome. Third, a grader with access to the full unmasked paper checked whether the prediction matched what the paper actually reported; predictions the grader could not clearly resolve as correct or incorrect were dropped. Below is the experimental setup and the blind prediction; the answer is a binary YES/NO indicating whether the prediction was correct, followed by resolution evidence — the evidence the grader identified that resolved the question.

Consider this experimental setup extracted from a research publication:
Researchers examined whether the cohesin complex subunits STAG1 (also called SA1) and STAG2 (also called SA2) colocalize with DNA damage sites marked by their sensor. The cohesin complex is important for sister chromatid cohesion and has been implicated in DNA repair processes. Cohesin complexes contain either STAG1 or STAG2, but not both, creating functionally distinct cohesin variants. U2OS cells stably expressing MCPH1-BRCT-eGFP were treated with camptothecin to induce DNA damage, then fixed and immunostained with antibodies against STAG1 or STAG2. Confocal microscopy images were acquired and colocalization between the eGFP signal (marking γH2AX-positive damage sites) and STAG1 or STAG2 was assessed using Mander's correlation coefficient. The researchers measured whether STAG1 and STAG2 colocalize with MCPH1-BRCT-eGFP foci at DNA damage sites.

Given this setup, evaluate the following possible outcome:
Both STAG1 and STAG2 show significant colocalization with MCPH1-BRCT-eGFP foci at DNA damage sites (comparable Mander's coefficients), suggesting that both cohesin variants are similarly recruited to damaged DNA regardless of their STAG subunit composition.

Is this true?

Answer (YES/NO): NO